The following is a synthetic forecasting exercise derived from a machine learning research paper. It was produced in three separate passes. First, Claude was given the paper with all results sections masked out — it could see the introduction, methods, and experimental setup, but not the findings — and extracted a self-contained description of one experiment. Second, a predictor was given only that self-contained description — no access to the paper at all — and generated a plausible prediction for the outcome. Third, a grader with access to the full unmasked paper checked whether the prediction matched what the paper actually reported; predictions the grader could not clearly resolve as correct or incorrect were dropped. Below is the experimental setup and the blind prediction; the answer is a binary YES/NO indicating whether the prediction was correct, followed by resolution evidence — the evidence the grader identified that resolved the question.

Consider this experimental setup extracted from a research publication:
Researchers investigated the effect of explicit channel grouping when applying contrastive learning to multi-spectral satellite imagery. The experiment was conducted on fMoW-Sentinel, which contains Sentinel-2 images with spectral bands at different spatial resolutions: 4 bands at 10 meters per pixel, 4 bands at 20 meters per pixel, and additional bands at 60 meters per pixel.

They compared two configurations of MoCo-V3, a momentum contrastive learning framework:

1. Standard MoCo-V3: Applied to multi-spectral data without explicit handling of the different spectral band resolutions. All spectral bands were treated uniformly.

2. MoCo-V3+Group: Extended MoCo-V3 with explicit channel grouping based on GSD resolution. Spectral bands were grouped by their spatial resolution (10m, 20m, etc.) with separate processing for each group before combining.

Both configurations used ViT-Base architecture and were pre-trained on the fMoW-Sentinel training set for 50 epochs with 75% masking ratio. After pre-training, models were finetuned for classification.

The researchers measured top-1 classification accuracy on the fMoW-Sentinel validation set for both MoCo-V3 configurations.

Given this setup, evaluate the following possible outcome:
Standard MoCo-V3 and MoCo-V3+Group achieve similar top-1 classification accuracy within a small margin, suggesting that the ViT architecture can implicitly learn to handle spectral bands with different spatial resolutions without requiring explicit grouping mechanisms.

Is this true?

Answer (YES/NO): YES